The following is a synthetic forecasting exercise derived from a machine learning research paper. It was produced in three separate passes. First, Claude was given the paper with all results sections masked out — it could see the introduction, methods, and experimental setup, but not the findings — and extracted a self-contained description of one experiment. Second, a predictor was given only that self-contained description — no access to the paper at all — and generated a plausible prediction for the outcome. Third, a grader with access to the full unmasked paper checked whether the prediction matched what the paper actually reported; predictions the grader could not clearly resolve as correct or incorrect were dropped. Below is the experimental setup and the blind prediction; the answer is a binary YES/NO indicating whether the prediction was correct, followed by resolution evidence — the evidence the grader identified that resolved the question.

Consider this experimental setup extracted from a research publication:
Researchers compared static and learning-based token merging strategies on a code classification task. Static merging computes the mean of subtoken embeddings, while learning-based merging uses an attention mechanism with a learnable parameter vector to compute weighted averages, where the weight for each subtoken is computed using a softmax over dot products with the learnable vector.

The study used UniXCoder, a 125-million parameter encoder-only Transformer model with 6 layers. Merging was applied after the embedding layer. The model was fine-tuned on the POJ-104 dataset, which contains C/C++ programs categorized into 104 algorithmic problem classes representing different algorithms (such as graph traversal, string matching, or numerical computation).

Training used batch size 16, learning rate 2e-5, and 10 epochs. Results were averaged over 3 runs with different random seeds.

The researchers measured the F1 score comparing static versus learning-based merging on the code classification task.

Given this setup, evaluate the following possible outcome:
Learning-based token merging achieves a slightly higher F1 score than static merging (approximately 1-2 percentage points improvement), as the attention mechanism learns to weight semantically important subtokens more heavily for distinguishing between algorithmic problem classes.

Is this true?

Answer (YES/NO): NO